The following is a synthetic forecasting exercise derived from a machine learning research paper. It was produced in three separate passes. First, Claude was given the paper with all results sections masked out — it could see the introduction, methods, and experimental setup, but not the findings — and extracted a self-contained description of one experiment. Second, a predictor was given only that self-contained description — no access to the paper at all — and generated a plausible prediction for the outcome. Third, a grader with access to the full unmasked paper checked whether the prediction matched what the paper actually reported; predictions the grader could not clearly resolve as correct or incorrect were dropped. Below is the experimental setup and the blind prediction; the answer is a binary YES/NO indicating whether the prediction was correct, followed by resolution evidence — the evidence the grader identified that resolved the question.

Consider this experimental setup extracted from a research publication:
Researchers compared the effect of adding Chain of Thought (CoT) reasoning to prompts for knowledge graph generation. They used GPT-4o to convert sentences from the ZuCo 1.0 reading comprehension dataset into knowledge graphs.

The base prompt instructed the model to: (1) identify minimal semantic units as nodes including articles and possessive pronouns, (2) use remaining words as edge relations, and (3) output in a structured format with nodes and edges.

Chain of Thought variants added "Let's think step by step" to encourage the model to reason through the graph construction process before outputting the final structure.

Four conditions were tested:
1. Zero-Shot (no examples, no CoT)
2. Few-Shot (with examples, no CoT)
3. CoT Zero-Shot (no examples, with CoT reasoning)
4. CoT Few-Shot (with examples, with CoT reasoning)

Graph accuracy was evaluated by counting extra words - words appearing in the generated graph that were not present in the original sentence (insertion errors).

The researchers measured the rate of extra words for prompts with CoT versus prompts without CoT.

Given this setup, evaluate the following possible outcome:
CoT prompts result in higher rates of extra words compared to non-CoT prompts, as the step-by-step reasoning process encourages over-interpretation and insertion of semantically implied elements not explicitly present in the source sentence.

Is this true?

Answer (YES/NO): NO